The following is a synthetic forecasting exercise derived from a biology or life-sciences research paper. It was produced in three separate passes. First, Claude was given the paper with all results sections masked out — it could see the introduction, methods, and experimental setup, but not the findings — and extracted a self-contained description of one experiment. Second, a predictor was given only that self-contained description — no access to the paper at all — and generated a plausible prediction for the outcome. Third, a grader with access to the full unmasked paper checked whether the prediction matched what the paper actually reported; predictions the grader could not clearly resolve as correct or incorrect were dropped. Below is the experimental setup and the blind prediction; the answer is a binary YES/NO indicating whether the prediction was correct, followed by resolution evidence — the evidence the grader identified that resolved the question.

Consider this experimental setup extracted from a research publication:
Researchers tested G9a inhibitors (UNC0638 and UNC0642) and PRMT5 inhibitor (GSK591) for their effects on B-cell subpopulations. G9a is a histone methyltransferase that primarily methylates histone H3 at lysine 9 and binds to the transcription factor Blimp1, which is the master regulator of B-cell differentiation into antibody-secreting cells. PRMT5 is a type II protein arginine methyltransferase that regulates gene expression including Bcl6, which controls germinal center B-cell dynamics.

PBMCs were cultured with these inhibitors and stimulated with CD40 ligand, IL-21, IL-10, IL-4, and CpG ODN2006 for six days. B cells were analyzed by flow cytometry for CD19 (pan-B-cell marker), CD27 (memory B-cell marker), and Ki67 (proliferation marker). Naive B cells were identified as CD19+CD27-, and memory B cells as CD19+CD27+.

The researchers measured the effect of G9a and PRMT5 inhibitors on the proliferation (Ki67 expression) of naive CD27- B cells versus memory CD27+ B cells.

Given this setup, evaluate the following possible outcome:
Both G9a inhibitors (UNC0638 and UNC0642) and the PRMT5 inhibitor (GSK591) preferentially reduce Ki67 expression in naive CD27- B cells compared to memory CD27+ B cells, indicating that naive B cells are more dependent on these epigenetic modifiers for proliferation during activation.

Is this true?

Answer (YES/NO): NO